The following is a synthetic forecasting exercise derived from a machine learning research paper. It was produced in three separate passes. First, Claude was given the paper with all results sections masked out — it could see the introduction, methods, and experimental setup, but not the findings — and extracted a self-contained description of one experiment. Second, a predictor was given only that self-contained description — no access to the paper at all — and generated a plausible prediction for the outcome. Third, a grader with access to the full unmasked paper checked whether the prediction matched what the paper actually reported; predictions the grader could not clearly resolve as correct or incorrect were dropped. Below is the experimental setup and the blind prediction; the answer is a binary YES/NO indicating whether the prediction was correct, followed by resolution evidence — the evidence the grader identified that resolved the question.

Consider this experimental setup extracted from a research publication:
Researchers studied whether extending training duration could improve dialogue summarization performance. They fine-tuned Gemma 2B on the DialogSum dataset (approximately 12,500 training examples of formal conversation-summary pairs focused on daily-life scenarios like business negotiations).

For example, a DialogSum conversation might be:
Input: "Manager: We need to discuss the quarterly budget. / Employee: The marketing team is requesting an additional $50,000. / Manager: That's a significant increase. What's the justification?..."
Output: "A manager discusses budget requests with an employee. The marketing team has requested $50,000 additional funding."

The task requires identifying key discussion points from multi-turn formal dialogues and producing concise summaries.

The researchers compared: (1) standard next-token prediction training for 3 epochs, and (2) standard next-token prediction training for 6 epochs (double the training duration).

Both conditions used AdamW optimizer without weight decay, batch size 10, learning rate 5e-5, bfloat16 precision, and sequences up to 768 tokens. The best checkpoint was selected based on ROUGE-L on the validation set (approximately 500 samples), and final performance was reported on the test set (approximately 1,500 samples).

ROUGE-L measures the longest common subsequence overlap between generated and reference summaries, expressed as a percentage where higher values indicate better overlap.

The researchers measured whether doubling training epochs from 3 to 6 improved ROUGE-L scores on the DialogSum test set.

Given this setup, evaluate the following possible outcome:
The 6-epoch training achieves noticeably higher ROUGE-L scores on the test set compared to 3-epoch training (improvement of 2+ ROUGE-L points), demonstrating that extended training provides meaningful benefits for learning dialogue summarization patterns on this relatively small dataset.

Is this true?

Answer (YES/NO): NO